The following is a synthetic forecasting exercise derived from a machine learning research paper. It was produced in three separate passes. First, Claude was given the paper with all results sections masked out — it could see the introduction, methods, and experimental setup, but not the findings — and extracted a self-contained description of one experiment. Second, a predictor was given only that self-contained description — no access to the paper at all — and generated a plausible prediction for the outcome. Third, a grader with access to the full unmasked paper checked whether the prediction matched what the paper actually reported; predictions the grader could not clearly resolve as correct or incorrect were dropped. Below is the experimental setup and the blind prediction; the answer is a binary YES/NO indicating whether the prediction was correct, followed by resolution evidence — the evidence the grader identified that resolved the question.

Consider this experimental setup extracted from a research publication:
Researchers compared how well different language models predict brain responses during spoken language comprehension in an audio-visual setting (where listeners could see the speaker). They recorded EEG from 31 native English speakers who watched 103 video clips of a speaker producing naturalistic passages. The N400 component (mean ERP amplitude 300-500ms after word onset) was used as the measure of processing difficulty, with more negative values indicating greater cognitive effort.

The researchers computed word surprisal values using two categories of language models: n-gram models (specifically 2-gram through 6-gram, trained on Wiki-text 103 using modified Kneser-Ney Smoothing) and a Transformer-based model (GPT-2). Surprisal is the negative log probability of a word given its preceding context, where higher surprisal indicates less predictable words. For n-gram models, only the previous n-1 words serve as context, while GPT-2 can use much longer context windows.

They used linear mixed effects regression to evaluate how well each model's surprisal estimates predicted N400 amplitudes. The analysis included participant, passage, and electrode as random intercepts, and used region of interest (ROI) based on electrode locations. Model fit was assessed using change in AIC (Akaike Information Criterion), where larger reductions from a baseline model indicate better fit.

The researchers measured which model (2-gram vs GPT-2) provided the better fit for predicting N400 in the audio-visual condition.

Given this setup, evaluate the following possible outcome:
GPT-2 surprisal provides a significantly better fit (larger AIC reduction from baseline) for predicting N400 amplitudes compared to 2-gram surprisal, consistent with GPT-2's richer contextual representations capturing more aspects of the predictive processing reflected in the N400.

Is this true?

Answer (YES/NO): NO